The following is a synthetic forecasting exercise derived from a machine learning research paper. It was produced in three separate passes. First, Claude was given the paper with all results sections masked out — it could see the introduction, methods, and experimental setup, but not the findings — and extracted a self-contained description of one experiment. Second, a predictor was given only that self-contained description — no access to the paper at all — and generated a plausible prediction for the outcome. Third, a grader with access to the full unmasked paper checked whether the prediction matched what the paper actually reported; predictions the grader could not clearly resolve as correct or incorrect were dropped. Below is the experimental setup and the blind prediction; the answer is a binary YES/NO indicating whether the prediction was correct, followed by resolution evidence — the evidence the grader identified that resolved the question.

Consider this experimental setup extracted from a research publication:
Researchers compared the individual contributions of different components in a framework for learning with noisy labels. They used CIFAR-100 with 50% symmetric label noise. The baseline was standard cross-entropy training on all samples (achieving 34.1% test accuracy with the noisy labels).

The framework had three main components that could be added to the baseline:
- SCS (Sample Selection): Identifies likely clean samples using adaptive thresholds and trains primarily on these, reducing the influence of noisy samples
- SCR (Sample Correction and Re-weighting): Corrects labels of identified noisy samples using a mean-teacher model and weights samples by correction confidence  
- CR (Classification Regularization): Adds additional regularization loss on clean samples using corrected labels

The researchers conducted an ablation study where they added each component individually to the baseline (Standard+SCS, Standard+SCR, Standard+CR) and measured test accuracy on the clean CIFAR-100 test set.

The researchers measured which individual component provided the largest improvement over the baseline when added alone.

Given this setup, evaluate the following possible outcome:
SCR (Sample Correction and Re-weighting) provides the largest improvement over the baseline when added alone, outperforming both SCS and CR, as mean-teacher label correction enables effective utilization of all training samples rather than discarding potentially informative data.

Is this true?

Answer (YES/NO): NO